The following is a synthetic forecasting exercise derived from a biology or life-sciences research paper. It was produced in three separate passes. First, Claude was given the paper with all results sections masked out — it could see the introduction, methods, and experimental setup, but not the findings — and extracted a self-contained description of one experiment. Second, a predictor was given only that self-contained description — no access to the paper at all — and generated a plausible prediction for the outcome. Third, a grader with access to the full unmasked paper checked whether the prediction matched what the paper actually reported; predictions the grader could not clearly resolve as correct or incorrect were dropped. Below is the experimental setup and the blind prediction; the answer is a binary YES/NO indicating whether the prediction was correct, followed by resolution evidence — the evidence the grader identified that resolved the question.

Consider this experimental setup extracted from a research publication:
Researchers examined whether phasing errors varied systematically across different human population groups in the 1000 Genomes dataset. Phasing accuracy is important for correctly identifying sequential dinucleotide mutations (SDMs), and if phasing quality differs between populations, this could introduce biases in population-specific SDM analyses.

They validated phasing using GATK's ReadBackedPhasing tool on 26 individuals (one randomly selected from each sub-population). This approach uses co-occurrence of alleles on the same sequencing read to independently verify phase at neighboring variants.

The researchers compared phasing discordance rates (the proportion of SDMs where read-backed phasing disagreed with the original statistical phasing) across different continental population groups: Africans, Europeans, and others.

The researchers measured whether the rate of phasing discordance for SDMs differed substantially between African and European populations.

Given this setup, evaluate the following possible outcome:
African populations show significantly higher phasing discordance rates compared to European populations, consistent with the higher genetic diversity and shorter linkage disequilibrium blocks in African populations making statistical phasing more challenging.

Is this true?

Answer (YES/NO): NO